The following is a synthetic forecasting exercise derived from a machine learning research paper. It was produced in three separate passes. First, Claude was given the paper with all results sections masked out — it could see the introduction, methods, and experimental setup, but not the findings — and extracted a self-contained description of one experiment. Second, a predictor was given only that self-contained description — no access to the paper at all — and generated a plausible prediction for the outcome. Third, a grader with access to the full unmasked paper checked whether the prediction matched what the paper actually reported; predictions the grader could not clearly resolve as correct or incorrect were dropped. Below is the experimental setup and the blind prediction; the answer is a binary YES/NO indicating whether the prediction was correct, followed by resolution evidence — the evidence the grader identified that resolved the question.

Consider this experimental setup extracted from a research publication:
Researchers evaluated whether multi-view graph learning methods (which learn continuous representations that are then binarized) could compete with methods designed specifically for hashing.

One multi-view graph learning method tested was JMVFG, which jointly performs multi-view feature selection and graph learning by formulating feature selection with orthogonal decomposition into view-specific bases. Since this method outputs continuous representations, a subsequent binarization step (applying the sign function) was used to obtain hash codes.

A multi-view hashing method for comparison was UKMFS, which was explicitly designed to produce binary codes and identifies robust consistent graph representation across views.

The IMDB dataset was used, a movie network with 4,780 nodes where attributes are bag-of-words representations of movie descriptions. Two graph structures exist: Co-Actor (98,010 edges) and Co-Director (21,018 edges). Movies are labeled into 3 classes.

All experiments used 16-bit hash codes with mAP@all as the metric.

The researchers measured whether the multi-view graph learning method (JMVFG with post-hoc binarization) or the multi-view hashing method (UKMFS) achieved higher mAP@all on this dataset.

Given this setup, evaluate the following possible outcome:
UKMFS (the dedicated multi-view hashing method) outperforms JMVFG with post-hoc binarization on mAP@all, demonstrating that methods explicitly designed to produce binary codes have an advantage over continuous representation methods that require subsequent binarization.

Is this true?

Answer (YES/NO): YES